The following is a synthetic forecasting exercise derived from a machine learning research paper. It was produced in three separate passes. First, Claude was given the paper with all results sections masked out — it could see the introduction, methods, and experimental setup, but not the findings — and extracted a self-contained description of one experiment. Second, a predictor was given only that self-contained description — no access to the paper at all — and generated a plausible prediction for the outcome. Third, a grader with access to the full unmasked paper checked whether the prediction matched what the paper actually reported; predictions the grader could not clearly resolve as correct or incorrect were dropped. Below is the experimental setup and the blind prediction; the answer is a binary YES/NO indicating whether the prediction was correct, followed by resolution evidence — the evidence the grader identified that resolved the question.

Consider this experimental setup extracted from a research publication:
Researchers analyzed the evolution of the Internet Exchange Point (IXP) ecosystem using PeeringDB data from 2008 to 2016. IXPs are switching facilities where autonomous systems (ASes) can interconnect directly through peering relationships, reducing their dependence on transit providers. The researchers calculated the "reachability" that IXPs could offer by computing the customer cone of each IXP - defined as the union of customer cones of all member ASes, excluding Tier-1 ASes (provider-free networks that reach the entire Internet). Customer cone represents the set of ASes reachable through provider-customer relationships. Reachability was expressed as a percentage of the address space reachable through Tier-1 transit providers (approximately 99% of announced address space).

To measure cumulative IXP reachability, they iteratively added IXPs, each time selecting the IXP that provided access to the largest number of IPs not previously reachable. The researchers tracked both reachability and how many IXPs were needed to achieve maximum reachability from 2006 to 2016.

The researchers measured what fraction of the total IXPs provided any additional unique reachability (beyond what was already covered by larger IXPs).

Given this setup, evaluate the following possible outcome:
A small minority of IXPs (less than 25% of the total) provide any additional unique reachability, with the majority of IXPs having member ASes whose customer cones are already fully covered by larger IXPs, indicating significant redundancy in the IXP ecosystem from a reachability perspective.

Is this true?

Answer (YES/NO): NO